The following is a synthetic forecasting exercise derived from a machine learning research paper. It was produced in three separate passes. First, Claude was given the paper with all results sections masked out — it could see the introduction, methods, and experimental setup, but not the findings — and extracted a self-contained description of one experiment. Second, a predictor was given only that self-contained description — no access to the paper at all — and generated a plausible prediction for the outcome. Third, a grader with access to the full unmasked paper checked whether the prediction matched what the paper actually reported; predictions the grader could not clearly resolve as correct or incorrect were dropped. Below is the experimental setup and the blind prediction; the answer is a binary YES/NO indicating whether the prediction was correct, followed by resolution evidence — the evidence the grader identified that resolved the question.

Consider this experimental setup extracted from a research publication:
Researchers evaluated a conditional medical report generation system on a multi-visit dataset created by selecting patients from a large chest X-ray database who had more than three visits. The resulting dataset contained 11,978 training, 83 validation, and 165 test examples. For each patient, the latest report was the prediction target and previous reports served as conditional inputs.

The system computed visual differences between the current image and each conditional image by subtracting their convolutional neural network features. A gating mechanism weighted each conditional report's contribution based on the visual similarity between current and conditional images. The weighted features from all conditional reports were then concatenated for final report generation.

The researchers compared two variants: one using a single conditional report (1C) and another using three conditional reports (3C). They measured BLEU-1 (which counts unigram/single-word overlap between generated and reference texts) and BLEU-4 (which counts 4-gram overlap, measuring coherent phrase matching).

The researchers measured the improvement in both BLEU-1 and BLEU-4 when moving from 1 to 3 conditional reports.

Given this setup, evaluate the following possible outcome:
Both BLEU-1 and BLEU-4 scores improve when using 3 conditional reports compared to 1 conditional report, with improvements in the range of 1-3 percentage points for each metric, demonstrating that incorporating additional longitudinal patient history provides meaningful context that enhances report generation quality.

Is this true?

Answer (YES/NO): NO